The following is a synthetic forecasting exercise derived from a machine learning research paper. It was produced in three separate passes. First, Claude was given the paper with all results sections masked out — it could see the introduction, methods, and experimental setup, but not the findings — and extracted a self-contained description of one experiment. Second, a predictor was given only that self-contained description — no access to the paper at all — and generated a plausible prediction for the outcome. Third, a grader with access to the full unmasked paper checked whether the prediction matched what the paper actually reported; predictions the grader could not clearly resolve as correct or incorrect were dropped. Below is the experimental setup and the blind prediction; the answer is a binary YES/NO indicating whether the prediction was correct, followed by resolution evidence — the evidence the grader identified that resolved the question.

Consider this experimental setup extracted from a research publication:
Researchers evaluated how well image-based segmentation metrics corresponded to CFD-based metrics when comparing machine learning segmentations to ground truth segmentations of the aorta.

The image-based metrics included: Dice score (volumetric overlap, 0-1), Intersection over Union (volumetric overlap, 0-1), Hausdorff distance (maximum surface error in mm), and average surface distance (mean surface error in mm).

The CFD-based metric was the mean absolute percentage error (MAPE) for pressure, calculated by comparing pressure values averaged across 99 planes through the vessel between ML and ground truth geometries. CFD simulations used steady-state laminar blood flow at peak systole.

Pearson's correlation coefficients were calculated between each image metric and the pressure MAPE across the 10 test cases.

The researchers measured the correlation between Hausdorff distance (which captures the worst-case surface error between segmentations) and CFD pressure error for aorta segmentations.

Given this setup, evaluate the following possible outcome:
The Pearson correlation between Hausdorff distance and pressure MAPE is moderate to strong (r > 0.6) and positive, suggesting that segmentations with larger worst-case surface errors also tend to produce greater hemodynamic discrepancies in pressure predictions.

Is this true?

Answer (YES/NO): NO